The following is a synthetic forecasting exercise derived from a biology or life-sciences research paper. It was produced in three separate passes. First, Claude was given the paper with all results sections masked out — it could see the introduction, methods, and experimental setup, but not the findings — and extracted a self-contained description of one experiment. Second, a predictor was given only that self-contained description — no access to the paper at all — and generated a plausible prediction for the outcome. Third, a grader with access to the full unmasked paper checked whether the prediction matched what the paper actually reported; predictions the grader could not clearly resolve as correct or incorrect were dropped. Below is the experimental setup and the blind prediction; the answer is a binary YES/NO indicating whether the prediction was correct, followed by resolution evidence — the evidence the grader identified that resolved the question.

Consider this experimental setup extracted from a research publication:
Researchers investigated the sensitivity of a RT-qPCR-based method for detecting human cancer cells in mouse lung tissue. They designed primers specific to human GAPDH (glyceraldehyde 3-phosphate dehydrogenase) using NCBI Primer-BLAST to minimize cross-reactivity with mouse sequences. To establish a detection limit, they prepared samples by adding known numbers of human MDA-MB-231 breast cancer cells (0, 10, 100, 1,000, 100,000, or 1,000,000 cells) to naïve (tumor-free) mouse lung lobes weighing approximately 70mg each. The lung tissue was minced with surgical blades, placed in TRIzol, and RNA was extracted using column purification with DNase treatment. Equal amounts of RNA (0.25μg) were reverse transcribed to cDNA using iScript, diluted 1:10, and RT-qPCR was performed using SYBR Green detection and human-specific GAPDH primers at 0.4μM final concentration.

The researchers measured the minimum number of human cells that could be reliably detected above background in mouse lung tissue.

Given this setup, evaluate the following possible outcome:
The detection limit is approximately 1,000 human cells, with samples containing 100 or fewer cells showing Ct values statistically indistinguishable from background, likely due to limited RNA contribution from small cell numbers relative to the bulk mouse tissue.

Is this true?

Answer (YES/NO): NO